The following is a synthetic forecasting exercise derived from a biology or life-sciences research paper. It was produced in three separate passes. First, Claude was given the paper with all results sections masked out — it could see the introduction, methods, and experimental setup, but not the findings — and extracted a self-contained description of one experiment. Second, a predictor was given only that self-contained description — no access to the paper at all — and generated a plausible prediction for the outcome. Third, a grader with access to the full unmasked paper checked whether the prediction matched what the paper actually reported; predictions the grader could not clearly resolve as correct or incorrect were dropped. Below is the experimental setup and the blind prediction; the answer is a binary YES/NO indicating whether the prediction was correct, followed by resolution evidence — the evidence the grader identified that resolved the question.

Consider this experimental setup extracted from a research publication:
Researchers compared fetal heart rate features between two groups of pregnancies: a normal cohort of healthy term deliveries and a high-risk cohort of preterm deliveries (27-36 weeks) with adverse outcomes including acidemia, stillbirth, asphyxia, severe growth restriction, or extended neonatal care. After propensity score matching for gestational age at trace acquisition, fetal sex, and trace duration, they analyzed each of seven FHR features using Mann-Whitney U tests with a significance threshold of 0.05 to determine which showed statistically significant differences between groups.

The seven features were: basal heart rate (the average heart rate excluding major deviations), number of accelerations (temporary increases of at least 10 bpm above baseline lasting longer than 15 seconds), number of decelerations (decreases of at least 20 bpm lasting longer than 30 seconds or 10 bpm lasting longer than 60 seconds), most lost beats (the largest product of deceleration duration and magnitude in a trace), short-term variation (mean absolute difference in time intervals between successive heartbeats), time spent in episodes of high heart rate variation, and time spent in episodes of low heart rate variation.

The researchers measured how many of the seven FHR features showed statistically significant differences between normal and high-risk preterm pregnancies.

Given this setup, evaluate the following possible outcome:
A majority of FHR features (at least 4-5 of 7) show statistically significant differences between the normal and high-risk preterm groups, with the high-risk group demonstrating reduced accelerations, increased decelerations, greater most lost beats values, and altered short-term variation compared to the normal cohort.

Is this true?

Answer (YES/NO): YES